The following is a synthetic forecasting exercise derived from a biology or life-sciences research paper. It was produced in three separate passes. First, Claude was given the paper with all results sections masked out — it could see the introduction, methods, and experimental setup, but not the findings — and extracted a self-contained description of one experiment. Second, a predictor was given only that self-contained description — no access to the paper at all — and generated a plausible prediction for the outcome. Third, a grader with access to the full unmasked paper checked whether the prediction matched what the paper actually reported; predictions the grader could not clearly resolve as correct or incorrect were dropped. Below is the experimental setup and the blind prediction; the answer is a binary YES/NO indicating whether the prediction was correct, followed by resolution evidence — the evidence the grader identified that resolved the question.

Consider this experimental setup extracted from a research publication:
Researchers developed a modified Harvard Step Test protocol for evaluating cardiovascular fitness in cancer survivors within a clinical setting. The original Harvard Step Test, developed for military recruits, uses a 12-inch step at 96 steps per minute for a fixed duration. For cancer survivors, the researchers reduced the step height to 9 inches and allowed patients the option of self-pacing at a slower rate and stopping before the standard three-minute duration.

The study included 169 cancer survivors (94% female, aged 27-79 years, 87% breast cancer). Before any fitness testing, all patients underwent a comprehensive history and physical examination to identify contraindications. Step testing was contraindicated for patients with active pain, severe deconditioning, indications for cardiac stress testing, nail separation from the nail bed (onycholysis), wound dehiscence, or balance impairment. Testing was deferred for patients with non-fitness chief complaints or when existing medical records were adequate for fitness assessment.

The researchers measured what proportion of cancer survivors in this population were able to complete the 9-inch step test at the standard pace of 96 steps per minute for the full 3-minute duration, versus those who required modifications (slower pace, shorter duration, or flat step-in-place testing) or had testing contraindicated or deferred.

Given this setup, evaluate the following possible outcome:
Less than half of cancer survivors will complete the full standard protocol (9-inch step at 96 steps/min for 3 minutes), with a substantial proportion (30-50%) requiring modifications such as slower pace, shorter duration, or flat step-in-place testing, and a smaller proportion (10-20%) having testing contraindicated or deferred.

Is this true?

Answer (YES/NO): NO